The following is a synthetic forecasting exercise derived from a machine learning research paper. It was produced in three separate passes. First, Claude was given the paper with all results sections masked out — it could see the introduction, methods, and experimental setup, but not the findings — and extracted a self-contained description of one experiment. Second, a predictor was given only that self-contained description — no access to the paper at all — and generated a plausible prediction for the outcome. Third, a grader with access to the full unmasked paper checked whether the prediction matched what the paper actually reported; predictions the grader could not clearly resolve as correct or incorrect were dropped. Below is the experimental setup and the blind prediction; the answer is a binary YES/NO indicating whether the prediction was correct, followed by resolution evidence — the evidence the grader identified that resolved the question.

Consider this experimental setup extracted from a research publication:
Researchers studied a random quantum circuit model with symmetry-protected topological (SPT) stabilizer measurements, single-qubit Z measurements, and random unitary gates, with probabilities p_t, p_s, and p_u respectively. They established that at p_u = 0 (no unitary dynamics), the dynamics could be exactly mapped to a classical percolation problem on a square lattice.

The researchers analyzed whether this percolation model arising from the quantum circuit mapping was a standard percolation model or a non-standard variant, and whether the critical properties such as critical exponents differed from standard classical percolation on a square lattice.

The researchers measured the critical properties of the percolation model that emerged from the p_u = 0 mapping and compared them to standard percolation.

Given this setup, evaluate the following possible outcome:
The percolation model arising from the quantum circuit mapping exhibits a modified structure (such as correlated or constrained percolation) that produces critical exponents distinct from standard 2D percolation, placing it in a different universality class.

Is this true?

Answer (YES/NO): NO